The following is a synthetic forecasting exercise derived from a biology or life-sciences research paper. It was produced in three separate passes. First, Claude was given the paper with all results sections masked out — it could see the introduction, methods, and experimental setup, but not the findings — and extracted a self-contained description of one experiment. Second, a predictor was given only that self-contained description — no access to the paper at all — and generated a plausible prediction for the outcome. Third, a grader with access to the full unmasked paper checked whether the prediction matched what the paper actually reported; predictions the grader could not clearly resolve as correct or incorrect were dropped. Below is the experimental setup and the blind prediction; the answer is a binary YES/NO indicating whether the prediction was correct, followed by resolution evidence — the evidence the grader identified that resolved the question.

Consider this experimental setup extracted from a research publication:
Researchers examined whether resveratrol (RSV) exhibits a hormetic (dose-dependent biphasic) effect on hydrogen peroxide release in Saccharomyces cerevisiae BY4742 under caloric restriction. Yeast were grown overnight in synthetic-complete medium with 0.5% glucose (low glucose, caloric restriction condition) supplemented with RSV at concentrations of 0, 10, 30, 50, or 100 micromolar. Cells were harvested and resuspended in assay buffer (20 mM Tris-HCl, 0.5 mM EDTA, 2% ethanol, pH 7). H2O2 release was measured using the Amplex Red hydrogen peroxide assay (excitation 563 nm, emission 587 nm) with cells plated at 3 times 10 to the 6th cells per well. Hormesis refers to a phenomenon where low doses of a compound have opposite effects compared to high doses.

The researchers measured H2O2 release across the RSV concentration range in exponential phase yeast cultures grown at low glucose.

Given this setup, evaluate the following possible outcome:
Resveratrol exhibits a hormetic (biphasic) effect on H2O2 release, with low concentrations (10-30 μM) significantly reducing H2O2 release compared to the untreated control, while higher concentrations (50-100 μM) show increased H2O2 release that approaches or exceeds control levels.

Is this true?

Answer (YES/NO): NO